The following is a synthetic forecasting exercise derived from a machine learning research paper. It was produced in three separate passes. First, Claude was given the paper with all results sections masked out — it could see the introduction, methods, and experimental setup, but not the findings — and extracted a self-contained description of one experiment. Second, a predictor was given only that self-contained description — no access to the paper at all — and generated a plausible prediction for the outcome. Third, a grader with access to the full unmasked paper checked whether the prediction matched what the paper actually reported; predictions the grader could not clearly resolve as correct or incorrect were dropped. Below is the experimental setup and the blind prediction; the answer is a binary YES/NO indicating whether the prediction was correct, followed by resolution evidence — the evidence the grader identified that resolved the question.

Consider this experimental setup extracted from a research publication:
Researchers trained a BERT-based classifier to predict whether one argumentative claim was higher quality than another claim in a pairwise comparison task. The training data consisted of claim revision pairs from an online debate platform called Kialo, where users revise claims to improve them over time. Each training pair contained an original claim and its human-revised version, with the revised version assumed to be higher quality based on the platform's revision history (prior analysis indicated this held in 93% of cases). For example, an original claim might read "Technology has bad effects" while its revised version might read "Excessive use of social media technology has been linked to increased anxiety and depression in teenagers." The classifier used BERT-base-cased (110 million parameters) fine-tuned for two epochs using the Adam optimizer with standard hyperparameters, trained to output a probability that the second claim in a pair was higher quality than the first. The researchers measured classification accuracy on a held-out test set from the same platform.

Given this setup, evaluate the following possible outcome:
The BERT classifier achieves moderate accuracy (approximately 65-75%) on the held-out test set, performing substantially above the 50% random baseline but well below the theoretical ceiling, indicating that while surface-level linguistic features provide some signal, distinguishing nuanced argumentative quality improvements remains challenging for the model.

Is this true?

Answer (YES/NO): YES